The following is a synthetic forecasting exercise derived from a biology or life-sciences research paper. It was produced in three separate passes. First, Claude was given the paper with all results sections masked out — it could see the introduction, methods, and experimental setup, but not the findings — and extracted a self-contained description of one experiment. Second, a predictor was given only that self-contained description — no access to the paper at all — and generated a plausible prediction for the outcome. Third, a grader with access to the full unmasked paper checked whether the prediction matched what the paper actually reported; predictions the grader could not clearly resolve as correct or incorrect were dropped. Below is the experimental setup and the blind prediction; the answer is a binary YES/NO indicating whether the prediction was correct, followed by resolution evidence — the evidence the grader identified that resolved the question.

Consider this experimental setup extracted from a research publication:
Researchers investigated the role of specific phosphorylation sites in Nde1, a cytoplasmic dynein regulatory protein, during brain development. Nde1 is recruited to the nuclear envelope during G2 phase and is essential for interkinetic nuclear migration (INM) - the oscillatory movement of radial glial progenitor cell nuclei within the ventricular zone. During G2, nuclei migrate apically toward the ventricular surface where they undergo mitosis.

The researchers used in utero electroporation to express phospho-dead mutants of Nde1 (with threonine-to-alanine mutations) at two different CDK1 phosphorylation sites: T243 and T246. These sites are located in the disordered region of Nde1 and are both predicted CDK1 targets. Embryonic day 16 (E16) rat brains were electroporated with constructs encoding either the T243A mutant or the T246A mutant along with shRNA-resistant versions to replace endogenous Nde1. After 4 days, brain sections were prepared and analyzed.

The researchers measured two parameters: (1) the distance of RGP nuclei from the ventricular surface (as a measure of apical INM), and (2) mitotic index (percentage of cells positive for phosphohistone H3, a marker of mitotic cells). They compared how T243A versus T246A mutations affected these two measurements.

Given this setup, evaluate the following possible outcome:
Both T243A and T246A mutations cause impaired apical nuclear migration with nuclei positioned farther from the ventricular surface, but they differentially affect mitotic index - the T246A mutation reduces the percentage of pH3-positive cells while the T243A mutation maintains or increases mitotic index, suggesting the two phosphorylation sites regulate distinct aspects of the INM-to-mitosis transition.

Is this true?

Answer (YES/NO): NO